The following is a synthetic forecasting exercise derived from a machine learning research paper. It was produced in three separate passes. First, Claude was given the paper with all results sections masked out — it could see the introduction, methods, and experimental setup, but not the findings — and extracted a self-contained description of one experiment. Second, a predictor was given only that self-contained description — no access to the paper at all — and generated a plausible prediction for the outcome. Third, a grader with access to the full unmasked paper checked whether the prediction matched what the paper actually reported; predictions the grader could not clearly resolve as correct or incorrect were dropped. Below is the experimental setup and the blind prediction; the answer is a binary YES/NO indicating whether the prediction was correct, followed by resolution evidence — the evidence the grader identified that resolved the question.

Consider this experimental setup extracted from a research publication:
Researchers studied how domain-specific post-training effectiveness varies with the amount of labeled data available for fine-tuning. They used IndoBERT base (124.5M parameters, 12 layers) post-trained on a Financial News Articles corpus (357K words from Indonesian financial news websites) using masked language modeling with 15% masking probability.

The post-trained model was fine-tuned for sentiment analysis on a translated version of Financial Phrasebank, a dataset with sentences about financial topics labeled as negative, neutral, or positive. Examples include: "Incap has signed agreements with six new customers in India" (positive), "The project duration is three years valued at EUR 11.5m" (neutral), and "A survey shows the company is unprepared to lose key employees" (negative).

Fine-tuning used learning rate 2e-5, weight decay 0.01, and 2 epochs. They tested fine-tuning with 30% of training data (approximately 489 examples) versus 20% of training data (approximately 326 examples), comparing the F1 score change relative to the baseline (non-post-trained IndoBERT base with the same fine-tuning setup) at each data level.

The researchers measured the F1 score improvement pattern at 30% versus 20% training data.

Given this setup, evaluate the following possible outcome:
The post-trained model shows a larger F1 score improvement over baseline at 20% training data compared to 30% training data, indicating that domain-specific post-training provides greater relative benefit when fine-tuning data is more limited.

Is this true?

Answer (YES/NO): NO